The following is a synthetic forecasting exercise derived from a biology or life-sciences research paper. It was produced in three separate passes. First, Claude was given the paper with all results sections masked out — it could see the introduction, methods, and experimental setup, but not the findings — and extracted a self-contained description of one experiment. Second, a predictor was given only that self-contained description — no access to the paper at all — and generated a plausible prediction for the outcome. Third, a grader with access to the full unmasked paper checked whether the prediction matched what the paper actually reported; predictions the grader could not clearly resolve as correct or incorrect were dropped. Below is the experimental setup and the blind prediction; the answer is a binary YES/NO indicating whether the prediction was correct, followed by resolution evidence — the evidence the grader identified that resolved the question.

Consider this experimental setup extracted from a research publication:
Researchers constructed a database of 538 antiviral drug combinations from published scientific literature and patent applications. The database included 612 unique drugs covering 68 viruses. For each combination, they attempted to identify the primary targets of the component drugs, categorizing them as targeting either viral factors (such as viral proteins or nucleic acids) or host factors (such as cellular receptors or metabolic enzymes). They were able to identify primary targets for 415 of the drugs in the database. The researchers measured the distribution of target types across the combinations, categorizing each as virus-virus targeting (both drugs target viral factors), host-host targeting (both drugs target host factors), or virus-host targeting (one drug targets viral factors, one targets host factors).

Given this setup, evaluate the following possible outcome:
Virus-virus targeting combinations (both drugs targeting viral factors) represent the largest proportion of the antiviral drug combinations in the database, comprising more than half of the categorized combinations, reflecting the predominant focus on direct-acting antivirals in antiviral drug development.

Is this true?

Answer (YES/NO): YES